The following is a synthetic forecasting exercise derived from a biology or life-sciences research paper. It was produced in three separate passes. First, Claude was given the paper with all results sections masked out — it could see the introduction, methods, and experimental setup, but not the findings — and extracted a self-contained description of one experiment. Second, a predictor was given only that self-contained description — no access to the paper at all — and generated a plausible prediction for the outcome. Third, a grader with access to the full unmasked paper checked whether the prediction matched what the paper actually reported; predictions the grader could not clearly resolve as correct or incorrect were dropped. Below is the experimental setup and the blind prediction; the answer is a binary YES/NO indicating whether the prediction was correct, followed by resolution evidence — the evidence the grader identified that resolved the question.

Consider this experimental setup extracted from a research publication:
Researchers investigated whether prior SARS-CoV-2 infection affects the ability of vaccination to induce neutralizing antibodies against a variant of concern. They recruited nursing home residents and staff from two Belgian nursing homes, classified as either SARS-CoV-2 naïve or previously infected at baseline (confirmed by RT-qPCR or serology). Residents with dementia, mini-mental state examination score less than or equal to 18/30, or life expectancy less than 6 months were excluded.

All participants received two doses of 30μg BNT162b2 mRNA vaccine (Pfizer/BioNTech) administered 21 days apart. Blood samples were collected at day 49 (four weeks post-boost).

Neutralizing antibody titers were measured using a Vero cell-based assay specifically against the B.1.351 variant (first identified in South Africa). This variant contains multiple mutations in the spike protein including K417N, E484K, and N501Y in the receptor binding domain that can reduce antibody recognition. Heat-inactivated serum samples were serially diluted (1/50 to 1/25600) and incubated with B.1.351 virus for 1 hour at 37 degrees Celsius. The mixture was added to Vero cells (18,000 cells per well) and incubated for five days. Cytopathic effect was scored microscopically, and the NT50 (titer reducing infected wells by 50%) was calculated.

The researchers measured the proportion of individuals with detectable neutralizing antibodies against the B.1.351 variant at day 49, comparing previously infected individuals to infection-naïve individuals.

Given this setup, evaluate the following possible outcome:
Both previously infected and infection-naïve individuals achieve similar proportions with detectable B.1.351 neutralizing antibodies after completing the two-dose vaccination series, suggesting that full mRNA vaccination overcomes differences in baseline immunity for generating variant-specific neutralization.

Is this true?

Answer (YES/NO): NO